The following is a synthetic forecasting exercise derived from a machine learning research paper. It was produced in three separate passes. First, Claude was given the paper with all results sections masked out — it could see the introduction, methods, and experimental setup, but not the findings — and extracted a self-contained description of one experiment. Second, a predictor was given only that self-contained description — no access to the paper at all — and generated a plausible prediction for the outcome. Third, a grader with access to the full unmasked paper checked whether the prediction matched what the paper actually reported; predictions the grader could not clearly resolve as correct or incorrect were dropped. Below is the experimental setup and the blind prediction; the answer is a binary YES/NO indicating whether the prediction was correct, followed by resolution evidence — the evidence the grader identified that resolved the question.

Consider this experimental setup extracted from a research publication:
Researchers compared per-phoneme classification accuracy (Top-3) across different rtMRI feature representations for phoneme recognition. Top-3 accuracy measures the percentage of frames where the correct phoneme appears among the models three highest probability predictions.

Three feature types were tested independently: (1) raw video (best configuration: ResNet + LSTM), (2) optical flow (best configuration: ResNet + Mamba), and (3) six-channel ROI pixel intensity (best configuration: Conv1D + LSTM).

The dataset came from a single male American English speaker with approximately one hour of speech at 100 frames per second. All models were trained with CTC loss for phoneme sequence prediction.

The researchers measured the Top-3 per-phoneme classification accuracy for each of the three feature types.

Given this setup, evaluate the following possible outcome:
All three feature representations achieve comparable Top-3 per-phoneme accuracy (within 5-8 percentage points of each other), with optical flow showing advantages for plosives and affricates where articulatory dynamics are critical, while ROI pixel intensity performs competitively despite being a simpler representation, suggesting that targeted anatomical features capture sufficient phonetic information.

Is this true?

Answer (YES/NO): NO